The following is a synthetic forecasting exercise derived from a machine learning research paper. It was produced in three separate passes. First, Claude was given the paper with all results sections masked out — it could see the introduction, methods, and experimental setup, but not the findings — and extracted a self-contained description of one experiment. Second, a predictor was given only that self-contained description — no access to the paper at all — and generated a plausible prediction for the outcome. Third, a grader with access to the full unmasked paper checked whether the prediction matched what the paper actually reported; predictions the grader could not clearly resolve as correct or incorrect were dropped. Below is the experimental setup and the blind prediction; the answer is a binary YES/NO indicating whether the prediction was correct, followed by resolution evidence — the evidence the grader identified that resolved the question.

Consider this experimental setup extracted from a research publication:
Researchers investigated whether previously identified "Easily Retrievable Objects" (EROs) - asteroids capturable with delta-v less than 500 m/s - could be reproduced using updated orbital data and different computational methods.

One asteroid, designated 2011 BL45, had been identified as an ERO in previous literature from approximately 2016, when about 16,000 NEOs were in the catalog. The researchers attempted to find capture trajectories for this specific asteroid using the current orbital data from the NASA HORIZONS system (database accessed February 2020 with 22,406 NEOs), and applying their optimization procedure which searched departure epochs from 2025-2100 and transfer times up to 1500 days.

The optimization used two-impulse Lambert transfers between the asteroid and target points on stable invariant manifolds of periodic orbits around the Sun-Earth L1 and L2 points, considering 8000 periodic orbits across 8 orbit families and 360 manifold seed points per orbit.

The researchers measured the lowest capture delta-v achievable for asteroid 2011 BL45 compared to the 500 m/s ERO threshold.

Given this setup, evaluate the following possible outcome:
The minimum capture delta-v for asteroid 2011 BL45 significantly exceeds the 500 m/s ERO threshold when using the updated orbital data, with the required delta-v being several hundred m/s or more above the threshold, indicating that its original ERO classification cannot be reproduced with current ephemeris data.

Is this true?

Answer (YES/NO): NO